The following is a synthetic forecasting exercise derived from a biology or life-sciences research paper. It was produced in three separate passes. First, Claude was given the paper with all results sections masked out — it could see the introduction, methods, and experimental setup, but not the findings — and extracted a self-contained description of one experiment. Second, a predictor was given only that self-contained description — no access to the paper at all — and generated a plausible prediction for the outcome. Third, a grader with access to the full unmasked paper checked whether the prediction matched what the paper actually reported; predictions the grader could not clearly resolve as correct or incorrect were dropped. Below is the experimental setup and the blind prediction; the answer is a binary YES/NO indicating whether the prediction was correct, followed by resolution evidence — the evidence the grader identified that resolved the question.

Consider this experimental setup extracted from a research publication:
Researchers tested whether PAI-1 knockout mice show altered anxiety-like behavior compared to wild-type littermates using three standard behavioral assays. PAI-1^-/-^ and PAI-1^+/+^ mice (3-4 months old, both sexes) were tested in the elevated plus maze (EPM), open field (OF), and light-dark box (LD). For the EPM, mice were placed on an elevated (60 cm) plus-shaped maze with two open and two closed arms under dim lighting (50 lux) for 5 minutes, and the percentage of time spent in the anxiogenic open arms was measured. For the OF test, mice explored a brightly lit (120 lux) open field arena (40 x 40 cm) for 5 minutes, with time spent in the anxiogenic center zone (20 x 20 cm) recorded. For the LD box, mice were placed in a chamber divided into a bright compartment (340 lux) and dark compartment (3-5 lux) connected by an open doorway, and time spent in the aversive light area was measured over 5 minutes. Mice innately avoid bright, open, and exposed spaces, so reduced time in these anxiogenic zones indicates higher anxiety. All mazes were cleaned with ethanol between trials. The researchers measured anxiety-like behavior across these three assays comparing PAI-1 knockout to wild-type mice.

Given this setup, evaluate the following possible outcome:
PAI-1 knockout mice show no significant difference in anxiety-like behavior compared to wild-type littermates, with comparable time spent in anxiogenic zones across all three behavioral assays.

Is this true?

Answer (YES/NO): YES